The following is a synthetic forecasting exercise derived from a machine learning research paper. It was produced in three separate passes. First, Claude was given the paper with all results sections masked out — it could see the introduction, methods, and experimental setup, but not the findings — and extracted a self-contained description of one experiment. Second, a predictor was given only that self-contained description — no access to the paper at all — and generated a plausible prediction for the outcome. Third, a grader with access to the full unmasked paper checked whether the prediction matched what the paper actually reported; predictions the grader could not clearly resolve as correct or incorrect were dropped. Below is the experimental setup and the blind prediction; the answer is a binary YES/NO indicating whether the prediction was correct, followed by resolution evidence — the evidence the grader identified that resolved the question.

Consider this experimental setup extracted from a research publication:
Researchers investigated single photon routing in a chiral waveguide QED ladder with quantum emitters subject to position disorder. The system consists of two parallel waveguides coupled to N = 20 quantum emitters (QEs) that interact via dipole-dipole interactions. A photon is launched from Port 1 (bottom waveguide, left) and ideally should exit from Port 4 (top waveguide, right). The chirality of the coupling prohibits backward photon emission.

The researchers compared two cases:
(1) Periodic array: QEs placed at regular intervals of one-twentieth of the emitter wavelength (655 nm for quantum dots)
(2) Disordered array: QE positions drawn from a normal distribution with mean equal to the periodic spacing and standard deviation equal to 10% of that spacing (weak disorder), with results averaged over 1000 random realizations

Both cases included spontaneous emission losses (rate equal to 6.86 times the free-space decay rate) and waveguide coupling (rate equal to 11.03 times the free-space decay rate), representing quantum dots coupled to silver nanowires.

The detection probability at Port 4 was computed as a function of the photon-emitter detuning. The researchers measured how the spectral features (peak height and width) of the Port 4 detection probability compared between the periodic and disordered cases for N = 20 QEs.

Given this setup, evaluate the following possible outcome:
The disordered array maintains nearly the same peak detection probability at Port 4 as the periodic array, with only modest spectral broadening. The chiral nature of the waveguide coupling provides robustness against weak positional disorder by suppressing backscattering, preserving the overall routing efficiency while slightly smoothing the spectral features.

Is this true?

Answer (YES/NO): NO